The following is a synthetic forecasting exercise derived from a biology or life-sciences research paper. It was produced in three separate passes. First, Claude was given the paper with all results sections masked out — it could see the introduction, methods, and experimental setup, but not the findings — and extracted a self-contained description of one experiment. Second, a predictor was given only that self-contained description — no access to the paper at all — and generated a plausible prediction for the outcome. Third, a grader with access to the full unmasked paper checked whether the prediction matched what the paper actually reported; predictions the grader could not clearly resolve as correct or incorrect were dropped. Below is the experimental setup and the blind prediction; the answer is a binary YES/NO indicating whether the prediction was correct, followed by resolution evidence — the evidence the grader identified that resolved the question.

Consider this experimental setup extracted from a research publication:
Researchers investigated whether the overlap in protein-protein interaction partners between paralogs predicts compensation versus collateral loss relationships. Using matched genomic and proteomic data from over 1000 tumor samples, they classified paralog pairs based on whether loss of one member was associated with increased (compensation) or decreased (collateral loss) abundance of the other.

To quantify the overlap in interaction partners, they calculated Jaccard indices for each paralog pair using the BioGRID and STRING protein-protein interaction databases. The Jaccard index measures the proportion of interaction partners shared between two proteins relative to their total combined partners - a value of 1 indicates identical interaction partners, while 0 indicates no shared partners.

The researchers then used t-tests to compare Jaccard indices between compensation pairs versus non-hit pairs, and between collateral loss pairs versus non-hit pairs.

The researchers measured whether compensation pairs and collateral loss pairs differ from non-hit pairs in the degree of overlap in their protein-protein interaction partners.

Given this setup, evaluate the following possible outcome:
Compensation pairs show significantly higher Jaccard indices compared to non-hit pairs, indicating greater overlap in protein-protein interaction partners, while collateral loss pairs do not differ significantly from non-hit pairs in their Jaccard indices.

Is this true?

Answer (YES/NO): NO